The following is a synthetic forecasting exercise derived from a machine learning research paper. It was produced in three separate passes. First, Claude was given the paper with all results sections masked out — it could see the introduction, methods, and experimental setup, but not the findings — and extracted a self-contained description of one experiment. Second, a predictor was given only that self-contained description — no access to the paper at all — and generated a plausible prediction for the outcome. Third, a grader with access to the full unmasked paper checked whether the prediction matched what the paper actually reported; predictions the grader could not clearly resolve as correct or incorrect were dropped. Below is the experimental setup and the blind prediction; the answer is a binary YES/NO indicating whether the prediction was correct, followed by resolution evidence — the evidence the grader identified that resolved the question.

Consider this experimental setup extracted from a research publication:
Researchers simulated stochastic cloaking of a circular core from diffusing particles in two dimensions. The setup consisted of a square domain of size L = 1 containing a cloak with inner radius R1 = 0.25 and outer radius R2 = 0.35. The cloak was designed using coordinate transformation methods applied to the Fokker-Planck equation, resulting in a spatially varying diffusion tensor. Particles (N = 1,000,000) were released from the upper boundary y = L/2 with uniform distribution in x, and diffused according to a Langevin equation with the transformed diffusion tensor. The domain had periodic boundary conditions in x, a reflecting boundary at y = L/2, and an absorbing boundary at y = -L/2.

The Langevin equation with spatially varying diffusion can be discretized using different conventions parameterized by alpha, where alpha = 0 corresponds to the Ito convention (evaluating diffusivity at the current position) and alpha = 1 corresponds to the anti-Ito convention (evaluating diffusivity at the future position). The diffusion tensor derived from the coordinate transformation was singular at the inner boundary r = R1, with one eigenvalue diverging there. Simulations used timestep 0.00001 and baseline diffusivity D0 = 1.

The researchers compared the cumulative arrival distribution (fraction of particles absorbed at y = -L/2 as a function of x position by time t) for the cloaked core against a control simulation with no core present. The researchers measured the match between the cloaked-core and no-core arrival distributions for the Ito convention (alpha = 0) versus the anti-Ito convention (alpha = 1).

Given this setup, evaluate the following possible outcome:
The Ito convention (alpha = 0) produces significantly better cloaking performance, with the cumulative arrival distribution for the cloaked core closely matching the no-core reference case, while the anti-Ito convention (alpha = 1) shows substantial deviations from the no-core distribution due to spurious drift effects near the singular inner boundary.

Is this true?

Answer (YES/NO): YES